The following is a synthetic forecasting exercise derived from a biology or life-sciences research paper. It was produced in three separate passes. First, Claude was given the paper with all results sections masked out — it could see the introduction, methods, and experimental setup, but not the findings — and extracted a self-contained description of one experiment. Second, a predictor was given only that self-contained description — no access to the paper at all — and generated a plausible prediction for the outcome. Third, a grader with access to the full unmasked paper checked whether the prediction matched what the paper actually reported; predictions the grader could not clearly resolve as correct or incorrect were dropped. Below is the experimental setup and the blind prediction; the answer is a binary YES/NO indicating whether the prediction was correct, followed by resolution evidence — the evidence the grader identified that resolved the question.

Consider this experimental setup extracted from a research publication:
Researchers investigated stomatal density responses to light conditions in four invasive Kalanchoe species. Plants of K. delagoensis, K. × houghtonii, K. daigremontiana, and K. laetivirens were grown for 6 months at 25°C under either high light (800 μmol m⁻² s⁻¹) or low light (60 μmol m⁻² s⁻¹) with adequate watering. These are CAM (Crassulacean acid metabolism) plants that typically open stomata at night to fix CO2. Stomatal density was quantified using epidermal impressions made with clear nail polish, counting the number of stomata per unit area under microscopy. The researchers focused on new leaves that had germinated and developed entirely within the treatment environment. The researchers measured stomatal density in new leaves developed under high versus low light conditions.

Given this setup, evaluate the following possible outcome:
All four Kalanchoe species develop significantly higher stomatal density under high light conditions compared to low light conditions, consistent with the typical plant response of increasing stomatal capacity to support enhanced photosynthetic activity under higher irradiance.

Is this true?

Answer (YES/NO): NO